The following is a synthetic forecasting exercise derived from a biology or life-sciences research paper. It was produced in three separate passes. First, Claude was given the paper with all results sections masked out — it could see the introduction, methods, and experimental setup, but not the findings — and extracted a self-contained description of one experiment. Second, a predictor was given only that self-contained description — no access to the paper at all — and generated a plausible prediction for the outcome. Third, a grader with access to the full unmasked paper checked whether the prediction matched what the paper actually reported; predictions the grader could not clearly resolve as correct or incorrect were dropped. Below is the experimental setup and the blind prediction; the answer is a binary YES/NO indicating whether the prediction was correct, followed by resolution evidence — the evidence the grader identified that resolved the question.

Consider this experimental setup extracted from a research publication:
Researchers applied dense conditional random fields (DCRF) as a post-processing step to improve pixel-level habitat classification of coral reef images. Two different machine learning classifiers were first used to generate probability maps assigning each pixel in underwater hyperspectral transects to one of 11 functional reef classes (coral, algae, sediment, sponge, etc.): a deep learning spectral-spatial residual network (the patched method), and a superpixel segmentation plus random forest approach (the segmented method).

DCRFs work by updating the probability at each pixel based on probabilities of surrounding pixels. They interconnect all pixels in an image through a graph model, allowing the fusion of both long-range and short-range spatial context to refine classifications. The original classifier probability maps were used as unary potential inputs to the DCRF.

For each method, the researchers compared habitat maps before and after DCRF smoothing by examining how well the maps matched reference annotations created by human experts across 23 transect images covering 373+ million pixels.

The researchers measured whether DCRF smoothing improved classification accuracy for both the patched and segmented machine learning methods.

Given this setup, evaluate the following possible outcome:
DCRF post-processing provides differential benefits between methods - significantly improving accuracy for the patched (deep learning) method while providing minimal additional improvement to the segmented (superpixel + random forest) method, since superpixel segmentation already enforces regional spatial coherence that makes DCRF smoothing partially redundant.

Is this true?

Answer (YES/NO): NO